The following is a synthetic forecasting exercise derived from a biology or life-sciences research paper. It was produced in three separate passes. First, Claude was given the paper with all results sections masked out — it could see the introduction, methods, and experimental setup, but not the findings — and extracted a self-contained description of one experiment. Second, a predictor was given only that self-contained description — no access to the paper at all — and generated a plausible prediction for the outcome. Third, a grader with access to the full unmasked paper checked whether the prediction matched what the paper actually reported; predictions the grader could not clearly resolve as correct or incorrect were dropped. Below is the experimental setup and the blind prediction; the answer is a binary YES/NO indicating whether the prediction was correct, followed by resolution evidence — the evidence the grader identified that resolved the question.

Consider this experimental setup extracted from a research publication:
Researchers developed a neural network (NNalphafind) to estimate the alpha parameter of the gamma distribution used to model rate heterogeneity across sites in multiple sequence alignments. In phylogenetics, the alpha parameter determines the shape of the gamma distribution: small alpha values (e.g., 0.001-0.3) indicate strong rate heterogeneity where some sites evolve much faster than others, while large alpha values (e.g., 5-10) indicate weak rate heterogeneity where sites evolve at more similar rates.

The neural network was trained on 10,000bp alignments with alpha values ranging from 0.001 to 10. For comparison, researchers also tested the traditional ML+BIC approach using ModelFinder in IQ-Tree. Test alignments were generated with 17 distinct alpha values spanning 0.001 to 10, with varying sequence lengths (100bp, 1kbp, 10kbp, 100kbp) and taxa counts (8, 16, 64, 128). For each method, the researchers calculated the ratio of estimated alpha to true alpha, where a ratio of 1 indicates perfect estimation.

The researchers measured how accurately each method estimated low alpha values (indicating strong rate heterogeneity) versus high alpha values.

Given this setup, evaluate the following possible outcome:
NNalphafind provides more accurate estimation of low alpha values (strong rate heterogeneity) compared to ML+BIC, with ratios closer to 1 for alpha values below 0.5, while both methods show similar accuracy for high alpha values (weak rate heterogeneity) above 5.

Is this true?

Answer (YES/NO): YES